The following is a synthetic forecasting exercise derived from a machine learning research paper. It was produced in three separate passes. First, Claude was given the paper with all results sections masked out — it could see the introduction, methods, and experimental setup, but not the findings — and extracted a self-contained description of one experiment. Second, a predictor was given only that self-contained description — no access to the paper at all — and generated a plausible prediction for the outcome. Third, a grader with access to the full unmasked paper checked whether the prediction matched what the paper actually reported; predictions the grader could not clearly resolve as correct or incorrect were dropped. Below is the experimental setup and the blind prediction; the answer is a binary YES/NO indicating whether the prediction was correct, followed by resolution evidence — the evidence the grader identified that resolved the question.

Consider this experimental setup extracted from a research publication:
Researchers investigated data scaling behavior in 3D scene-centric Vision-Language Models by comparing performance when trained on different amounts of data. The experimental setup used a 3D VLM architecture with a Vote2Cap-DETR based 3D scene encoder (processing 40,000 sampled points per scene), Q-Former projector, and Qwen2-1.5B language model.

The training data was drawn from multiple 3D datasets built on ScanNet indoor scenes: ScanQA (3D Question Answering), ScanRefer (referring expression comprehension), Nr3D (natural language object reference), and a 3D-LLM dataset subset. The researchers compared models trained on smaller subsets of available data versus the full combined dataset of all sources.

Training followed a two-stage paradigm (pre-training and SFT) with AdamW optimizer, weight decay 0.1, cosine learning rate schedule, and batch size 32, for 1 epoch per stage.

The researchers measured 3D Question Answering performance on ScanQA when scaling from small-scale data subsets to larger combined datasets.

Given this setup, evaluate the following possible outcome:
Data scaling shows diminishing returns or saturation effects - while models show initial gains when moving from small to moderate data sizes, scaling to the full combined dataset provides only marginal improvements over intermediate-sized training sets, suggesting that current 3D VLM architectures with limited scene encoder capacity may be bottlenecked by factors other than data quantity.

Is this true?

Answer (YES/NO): YES